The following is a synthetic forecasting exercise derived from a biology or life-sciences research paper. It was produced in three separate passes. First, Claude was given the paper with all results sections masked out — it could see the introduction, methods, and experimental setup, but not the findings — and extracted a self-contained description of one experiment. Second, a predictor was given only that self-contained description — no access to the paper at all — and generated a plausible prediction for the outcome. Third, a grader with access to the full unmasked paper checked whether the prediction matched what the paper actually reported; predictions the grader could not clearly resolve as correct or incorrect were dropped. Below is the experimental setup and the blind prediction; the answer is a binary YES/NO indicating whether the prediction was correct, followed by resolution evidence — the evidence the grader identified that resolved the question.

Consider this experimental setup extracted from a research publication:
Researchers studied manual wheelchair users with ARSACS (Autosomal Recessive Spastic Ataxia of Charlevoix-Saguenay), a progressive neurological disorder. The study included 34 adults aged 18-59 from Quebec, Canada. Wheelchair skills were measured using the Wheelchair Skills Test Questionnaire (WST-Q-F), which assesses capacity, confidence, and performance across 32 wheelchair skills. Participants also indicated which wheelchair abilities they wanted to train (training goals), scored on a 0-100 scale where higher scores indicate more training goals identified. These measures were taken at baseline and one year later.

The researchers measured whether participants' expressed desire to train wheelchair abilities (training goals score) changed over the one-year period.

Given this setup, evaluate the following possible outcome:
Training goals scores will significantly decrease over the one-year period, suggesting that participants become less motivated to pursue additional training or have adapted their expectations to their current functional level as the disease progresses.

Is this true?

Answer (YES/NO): NO